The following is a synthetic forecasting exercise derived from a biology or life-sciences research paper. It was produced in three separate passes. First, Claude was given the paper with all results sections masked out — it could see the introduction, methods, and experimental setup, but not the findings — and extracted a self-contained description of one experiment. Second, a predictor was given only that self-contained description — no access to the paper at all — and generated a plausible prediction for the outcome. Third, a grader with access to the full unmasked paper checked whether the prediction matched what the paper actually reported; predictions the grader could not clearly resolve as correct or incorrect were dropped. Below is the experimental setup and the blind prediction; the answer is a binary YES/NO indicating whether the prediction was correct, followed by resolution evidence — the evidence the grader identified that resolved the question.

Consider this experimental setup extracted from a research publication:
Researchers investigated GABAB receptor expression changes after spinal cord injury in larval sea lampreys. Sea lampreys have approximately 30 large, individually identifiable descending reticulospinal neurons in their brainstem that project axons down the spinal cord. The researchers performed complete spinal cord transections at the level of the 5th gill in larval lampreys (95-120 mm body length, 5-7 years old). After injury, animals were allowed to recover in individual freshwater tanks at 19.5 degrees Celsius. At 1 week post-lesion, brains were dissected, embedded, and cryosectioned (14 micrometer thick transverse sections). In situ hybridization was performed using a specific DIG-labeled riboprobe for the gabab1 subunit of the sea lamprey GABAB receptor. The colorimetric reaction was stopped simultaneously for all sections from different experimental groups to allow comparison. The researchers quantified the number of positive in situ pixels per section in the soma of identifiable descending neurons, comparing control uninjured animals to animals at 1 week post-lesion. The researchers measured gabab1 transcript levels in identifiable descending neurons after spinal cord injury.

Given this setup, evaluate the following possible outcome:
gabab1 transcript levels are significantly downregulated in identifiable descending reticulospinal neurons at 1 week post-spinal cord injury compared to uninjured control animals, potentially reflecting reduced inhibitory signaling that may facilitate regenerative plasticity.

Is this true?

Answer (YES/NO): NO